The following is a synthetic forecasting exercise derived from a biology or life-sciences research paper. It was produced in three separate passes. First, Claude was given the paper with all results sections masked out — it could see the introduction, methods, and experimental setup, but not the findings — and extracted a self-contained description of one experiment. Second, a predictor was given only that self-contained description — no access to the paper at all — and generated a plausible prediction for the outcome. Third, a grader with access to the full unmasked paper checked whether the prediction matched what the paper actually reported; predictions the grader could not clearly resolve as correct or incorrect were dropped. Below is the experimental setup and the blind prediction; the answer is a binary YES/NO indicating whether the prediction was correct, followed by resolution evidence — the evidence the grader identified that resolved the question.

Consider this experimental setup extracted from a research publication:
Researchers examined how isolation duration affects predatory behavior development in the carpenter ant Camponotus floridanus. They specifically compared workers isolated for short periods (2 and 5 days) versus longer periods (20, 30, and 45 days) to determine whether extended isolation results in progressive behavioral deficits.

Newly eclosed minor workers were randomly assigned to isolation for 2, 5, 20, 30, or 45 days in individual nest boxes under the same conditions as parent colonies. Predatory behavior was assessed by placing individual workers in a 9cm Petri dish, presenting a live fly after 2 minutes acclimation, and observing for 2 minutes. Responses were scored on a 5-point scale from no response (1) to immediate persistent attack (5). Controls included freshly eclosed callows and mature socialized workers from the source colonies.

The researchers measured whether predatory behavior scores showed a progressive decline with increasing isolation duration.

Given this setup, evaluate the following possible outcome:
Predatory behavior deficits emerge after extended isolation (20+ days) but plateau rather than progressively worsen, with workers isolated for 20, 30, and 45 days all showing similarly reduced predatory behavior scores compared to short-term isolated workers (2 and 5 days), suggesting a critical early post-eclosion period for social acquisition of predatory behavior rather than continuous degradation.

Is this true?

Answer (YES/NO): NO